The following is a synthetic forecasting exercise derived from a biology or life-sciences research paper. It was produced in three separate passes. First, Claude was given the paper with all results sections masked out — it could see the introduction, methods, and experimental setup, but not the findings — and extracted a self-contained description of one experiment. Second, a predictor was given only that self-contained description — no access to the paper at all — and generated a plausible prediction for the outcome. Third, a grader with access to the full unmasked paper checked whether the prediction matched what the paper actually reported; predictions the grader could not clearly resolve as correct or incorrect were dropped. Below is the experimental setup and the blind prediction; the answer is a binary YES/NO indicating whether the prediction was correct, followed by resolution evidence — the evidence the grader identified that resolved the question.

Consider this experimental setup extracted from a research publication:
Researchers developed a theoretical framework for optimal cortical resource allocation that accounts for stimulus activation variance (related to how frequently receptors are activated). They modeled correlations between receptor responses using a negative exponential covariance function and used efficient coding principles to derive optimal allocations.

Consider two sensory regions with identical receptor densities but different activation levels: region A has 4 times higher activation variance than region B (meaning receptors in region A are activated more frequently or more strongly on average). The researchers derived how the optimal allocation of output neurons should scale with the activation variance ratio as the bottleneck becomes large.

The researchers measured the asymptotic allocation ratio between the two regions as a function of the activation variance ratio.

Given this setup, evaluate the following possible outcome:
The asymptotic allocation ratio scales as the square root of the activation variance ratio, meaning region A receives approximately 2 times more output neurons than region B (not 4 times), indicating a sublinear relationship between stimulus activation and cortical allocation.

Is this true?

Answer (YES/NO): NO